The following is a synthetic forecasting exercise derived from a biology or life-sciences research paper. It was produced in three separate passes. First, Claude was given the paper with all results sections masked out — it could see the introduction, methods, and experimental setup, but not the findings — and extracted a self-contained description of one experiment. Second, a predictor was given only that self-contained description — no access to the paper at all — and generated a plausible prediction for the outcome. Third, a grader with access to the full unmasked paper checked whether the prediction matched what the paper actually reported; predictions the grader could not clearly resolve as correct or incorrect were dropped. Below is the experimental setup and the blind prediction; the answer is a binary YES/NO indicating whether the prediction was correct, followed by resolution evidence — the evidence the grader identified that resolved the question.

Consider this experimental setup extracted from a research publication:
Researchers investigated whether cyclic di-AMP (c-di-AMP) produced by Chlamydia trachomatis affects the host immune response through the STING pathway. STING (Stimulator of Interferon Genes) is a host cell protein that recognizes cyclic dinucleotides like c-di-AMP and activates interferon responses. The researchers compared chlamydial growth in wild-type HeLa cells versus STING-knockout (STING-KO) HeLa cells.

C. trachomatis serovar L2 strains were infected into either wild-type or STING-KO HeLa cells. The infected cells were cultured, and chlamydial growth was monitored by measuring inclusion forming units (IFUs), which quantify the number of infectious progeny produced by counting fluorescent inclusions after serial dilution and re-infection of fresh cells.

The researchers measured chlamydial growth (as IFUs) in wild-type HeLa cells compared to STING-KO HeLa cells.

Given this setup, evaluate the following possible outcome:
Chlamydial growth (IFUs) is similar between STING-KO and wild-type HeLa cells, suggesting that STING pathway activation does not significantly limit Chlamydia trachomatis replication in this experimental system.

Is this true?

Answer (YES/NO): YES